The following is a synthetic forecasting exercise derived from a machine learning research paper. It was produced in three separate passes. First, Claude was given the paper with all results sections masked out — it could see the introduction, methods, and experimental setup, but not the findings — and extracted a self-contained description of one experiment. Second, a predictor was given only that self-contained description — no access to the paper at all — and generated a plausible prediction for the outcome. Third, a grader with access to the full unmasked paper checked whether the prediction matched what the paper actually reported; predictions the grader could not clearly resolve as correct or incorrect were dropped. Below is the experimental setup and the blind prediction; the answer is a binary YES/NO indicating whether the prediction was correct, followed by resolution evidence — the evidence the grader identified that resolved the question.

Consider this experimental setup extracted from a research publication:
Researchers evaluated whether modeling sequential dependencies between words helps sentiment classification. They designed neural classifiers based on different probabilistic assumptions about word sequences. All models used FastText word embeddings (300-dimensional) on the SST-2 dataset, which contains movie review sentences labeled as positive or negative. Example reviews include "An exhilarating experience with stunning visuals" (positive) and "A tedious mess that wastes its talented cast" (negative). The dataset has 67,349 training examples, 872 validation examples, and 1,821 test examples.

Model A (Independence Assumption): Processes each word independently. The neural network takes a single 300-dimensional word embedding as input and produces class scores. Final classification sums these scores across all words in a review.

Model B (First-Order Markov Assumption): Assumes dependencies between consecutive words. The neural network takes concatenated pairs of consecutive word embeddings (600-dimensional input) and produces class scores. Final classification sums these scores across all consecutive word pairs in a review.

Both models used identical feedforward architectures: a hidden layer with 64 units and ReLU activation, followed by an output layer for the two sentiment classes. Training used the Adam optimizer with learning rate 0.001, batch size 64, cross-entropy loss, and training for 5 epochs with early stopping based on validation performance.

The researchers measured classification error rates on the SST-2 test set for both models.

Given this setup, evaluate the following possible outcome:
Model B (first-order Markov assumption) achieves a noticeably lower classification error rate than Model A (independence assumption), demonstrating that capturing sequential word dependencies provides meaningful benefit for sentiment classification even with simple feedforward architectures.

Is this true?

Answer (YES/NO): YES